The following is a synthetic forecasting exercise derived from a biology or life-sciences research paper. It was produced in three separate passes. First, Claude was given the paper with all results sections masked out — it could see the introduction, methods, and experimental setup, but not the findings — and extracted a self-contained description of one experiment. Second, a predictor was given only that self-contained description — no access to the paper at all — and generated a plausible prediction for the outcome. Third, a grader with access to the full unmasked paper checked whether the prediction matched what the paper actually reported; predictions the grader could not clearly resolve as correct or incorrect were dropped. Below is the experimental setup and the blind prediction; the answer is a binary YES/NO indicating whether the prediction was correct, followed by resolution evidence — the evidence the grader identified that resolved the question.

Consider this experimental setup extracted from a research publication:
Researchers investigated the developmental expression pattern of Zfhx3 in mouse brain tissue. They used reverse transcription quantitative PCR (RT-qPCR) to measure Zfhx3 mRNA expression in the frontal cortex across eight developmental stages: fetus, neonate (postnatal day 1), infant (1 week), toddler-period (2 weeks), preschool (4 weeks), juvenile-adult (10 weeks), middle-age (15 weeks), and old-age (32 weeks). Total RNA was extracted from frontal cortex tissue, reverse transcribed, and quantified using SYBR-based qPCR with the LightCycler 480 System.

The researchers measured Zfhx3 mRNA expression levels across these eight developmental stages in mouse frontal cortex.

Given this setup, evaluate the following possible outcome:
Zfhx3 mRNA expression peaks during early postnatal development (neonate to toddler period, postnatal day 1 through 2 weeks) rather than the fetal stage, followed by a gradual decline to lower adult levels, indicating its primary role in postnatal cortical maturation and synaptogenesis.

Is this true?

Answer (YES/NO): NO